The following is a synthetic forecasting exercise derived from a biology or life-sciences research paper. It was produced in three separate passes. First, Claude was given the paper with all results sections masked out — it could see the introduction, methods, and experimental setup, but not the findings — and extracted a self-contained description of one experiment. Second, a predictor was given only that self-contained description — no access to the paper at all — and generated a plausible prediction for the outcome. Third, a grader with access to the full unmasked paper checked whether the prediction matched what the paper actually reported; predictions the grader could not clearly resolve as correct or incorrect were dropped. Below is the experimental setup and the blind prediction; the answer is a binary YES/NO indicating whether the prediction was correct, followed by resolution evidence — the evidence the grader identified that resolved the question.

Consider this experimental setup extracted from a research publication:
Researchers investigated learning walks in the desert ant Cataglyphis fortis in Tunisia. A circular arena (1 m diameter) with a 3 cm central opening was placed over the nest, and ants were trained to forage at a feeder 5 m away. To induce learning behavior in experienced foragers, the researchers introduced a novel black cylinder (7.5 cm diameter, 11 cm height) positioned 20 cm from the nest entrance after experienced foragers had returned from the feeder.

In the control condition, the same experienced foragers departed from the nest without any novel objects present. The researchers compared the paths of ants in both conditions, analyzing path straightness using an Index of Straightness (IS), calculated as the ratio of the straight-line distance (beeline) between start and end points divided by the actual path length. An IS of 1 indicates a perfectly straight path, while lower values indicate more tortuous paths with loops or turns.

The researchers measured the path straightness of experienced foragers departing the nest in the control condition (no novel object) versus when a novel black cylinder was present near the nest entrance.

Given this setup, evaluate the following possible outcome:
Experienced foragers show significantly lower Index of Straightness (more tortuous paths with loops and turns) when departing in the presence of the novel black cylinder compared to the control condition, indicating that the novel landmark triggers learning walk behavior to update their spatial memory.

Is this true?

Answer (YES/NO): YES